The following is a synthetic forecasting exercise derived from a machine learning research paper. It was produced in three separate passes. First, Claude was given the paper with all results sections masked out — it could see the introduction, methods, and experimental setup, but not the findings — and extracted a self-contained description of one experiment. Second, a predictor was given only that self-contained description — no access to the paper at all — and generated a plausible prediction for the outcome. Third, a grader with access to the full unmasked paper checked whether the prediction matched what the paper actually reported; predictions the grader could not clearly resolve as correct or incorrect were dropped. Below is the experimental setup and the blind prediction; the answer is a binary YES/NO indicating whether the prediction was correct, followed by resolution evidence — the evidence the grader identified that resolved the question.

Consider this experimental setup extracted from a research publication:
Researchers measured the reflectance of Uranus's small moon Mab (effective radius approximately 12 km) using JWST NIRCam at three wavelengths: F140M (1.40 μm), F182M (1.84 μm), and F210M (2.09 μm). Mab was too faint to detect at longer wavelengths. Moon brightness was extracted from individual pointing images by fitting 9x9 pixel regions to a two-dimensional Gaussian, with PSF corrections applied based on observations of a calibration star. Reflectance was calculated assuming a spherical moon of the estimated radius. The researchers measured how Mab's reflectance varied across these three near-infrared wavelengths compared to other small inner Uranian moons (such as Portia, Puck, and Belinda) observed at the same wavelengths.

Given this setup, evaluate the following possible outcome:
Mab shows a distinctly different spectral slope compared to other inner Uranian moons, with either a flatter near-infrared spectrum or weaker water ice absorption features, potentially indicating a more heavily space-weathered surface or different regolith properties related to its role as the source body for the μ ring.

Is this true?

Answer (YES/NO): NO